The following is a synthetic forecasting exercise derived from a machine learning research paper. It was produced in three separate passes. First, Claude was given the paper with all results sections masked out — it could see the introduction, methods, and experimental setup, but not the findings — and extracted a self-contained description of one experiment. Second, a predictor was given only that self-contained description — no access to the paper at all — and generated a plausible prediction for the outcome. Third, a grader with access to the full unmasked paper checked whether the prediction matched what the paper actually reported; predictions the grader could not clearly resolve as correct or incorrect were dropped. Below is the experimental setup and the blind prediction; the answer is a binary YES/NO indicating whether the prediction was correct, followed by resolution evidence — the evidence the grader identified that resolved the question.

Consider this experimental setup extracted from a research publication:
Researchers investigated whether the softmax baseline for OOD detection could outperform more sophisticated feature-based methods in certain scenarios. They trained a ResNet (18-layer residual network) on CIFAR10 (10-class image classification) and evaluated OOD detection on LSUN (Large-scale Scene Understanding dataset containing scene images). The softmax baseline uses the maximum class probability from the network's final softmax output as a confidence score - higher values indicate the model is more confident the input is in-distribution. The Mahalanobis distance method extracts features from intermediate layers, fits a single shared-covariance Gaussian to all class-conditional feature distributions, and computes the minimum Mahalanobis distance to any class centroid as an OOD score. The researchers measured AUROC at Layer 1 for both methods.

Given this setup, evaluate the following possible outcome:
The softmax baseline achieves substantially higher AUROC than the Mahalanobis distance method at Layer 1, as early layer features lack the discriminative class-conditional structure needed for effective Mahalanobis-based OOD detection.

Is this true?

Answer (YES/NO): YES